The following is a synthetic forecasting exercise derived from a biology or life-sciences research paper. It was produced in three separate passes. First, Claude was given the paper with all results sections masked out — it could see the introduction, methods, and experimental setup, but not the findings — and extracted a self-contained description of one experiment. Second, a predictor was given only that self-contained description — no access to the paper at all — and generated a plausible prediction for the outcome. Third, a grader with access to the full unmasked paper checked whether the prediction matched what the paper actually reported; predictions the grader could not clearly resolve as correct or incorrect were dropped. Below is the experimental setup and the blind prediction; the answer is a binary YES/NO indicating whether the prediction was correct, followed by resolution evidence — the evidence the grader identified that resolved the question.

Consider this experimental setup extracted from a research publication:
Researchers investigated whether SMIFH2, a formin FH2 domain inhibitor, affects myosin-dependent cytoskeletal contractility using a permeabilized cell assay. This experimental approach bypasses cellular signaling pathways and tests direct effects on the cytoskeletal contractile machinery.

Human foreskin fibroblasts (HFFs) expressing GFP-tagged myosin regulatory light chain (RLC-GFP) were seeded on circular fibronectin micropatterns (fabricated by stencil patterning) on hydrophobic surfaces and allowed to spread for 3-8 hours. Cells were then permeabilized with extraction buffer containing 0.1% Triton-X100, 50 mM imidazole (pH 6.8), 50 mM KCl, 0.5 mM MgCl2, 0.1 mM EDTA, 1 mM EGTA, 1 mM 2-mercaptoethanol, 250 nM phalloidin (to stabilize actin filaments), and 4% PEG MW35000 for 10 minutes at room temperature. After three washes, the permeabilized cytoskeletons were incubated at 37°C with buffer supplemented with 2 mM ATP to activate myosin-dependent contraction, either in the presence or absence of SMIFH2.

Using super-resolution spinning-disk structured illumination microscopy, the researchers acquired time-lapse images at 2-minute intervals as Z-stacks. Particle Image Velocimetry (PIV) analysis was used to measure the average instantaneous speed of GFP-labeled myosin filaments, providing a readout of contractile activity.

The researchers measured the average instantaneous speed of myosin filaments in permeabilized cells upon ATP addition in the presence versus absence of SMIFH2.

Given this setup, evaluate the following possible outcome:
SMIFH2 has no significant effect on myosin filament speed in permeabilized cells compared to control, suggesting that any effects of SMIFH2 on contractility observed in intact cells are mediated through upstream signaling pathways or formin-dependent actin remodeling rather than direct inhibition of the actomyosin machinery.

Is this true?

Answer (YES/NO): NO